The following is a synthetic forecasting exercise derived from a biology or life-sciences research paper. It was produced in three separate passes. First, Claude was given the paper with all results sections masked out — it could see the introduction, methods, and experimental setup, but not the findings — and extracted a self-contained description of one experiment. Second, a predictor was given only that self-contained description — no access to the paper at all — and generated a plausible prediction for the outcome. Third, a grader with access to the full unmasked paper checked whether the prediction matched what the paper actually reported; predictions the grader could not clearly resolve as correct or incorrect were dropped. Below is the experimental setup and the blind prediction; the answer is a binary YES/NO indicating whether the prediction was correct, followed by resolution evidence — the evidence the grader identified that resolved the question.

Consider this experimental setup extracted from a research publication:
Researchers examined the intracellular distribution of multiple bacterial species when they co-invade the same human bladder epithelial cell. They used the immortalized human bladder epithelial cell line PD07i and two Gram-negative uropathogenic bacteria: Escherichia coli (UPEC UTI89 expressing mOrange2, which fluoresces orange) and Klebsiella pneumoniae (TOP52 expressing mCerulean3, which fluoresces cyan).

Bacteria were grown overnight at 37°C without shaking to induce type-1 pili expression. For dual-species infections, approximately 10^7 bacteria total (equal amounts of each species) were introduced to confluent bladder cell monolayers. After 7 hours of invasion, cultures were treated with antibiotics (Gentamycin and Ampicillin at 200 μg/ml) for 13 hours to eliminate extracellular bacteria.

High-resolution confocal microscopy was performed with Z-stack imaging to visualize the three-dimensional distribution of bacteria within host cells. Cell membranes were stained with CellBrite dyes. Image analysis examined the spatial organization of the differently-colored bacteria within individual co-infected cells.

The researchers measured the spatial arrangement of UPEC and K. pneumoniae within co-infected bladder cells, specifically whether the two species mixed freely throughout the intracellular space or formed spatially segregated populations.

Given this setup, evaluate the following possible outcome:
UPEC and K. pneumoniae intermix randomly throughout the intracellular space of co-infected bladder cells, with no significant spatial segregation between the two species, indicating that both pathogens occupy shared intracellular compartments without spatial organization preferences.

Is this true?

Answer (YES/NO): NO